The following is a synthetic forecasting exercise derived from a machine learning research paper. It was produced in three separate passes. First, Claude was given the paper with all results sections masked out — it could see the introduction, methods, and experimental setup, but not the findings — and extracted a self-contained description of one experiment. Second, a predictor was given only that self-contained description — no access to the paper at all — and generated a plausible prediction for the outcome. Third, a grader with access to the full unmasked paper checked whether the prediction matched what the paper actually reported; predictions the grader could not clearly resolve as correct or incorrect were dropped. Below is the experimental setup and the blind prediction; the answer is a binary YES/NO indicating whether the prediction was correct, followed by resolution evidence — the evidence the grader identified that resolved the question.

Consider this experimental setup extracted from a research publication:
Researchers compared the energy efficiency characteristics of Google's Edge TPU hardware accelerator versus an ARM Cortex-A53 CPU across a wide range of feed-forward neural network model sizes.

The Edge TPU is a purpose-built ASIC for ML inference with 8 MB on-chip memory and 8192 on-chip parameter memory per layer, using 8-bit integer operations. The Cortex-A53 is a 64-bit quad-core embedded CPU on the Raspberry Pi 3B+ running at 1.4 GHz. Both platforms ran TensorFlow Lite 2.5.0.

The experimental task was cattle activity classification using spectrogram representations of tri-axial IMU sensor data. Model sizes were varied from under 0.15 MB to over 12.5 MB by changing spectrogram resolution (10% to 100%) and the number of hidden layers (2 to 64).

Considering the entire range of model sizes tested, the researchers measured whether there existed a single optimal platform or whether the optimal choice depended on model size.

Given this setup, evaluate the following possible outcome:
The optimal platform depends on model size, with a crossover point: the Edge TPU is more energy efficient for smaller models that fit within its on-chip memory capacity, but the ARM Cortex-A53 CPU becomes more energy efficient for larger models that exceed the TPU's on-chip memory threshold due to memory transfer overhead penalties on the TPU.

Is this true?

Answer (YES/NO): NO